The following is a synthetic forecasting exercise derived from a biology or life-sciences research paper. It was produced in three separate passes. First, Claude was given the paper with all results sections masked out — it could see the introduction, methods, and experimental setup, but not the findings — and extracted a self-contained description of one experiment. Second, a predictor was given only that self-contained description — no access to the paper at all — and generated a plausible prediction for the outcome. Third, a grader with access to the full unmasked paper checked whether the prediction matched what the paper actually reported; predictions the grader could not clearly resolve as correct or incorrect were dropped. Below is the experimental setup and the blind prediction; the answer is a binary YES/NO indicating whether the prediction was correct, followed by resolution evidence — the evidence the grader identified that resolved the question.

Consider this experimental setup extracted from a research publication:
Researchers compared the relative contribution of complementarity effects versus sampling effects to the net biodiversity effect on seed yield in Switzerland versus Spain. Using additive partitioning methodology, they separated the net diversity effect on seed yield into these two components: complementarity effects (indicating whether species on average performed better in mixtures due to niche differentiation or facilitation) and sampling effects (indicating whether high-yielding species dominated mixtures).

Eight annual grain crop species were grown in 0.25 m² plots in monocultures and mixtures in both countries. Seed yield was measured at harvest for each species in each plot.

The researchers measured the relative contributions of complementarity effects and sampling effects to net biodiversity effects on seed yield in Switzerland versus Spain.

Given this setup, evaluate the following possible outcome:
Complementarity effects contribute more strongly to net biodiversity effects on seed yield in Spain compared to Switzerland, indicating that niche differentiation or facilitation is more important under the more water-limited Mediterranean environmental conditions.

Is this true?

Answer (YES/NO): NO